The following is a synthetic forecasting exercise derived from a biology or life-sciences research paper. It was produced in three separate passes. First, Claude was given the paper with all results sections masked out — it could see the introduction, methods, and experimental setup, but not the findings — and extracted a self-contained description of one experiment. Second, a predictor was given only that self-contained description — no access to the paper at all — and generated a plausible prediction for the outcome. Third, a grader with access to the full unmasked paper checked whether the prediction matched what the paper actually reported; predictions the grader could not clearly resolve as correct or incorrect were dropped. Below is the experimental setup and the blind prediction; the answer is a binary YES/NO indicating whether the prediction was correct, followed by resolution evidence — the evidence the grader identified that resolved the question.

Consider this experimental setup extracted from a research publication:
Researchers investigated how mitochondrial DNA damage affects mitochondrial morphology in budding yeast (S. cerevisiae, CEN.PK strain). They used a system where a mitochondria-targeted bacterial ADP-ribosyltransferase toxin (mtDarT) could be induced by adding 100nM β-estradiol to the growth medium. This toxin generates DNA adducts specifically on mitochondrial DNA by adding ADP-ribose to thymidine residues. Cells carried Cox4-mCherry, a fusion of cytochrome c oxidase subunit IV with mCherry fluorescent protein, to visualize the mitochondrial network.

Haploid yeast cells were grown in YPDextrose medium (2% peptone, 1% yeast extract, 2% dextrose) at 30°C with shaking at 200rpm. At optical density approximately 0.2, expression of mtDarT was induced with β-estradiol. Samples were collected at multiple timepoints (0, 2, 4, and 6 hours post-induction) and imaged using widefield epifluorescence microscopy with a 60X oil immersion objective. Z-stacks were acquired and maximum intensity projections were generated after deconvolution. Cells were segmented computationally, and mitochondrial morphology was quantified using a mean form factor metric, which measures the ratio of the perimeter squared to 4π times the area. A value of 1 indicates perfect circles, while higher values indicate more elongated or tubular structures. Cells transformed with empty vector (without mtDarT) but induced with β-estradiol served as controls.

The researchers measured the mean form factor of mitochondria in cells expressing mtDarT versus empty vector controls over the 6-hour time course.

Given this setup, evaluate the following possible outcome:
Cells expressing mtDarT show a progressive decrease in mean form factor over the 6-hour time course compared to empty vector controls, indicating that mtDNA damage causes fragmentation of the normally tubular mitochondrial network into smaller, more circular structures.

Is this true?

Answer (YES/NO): YES